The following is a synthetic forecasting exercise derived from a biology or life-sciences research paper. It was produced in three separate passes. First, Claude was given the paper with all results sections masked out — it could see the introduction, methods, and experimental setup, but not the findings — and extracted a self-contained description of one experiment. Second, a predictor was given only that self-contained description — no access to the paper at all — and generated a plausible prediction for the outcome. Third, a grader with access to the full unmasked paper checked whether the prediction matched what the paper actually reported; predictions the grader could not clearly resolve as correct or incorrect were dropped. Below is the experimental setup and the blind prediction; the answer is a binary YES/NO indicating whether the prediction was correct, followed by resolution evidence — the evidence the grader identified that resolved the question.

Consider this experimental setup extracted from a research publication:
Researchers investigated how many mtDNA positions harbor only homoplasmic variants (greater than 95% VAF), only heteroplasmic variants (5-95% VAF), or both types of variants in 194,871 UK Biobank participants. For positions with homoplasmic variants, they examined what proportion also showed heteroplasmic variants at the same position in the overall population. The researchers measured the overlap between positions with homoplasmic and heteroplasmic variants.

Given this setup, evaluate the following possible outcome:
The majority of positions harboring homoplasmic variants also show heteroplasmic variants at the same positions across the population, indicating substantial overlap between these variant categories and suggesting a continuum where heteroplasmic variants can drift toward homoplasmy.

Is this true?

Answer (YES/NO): YES